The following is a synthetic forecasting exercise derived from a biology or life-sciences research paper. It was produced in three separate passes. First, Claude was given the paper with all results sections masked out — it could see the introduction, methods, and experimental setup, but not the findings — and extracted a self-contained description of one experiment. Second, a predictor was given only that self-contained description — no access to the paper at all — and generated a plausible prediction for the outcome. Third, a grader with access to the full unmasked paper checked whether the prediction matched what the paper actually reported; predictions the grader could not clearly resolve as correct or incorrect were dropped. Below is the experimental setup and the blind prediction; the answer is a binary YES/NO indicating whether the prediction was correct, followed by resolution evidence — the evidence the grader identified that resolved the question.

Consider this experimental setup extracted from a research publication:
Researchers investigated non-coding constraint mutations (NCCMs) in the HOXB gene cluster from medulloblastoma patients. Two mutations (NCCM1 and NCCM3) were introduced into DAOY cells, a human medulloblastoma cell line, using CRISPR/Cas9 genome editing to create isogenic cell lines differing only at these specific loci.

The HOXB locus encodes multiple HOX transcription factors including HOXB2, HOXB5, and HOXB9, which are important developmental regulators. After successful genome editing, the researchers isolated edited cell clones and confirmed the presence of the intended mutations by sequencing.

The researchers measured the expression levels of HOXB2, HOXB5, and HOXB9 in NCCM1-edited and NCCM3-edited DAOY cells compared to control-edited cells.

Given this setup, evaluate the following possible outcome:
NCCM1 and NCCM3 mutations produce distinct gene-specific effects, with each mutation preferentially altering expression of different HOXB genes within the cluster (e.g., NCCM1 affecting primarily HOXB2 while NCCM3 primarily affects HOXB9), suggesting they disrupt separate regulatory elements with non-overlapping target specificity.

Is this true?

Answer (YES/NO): NO